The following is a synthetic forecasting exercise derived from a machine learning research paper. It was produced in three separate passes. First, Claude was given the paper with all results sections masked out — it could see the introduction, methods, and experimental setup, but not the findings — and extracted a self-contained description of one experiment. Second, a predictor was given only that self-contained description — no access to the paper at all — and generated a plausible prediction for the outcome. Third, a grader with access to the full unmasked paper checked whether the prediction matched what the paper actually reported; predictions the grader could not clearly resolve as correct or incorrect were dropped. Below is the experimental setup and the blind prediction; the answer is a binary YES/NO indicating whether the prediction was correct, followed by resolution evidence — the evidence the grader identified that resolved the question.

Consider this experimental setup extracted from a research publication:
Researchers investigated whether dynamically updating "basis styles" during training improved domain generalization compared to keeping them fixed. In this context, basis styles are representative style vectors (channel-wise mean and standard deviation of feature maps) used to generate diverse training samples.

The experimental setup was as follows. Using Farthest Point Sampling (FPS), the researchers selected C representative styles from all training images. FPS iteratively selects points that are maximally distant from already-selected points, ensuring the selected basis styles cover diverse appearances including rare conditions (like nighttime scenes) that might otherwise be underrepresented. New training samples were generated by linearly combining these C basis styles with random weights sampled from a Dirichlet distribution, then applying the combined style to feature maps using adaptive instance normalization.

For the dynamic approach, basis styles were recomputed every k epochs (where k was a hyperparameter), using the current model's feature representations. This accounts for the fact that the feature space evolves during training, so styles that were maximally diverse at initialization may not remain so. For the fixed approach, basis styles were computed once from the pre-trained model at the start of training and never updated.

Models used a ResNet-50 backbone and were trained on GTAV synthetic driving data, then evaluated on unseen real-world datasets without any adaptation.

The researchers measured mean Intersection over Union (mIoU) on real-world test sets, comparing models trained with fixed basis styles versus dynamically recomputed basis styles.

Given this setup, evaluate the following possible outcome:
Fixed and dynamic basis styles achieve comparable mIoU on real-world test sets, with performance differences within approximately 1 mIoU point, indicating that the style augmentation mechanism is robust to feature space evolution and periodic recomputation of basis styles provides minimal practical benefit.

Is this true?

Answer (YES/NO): NO